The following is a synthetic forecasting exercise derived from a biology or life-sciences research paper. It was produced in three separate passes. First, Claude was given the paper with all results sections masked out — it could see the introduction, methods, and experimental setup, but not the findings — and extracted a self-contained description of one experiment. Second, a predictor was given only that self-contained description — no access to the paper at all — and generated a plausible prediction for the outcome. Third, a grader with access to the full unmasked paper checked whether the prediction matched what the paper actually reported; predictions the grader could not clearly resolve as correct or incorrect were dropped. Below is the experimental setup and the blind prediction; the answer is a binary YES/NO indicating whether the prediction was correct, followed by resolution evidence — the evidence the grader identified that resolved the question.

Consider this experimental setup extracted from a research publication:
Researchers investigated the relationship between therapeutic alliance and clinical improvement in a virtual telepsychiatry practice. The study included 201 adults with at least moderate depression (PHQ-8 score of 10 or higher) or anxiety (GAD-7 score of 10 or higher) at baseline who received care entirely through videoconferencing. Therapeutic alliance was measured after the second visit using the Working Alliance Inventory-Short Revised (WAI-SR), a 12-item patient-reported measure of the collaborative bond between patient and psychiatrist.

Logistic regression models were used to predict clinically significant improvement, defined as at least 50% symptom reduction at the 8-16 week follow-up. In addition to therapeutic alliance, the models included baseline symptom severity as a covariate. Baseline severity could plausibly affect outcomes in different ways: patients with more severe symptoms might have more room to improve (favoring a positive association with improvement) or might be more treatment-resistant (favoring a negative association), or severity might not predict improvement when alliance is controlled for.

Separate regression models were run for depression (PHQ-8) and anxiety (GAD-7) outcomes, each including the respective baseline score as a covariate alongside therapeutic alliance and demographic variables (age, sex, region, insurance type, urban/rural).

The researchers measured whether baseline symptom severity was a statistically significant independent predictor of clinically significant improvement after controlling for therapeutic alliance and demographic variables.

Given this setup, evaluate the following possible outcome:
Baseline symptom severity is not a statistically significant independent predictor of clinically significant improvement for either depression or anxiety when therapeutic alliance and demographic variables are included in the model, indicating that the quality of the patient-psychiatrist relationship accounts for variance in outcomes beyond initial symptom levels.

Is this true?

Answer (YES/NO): NO